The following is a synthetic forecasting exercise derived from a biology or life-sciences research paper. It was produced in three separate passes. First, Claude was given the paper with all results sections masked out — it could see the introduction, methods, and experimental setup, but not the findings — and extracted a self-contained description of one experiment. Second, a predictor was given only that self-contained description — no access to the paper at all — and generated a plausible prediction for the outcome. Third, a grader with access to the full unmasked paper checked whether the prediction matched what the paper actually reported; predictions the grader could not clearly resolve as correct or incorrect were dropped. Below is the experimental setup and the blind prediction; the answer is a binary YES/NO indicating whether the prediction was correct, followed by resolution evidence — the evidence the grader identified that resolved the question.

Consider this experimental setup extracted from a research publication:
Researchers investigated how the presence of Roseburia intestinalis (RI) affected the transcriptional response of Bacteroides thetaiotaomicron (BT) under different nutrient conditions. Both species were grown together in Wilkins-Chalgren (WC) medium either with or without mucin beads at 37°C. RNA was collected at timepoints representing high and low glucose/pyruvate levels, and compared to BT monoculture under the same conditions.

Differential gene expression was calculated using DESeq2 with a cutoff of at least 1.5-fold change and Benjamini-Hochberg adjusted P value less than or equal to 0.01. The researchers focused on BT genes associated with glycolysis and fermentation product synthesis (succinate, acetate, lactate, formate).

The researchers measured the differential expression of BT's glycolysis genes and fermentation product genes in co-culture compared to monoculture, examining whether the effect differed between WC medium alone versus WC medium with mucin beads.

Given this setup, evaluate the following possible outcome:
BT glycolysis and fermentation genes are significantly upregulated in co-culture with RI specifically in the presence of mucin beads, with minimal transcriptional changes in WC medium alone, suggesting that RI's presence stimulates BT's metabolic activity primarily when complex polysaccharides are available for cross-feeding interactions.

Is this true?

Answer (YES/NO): NO